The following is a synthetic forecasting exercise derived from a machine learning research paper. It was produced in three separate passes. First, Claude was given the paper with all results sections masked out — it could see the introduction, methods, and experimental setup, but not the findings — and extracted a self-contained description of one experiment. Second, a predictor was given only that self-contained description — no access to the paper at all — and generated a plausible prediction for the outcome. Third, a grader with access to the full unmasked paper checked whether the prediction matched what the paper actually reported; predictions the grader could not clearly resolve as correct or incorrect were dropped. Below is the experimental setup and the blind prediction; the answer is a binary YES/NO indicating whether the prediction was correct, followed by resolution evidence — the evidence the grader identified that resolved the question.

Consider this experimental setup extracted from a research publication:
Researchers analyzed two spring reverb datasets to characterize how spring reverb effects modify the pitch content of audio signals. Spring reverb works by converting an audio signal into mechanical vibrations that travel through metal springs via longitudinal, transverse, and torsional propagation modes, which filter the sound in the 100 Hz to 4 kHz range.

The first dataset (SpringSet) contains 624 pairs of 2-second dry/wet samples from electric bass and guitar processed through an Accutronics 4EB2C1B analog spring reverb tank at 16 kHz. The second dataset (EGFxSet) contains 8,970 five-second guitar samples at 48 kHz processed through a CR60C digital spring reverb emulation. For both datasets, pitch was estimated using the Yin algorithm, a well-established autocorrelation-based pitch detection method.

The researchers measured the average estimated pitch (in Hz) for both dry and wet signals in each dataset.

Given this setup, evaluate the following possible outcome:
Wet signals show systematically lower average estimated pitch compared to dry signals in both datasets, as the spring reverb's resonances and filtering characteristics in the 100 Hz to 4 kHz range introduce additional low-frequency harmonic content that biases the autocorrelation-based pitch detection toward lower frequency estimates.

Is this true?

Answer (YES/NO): YES